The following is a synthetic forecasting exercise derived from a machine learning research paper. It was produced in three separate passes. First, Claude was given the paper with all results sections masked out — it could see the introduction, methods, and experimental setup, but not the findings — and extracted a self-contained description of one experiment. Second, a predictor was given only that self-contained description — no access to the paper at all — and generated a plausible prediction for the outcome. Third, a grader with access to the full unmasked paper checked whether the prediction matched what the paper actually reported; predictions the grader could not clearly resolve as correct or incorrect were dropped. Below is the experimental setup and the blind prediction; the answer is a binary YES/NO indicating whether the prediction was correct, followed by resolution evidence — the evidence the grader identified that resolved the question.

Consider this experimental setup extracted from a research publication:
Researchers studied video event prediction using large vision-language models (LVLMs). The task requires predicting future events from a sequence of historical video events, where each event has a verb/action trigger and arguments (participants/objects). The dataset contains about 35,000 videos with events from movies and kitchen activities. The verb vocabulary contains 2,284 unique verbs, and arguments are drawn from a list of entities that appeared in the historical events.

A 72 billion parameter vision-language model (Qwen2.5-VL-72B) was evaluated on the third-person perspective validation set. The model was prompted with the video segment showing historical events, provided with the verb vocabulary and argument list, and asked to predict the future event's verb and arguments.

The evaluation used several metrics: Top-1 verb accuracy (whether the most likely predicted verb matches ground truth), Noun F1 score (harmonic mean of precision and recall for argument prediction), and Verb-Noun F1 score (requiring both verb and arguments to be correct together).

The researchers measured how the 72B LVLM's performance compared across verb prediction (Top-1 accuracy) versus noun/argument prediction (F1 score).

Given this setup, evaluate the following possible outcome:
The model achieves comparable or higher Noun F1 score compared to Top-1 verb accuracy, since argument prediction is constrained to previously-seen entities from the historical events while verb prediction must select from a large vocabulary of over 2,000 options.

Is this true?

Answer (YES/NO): YES